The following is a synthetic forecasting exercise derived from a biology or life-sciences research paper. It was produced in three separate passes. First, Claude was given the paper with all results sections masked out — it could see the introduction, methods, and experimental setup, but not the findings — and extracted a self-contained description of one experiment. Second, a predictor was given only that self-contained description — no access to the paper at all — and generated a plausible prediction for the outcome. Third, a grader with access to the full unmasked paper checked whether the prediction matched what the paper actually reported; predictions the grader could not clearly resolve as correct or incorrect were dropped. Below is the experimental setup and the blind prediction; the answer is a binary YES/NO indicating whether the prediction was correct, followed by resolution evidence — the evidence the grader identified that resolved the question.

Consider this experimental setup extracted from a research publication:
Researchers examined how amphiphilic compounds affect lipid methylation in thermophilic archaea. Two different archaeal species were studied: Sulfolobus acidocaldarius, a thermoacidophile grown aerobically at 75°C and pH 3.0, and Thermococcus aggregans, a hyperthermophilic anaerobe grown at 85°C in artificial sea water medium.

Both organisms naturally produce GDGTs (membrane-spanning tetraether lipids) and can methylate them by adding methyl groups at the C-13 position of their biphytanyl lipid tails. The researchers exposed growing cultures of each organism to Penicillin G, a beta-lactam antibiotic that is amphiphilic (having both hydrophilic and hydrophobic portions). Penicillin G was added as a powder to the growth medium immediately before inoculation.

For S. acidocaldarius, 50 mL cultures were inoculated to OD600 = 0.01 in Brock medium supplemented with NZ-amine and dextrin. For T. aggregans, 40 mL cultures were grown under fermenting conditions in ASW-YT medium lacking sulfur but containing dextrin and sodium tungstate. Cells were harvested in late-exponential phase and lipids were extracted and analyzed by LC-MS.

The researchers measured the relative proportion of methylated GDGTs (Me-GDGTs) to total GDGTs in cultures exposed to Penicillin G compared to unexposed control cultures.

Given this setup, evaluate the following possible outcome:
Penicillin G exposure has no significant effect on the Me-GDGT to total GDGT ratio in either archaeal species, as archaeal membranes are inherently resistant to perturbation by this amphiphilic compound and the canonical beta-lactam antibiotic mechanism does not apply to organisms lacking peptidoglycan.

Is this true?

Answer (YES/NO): NO